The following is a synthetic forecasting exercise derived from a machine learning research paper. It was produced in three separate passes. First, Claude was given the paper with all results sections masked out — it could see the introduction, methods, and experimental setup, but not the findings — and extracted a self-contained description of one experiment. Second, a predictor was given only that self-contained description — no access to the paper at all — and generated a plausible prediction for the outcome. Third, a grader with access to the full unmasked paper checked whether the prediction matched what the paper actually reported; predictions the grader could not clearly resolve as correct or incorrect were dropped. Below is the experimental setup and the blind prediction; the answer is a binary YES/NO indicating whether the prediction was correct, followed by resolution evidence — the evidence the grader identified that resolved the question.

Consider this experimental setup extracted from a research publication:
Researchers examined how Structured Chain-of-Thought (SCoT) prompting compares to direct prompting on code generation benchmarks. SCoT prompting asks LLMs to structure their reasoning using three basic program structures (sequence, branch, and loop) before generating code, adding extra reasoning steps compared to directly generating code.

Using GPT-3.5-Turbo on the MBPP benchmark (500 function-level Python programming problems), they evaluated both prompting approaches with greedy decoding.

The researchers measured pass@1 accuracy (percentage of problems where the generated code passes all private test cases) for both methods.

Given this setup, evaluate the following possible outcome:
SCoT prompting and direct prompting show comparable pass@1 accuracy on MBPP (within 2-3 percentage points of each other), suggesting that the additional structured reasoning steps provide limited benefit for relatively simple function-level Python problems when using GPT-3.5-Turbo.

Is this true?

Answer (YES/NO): NO